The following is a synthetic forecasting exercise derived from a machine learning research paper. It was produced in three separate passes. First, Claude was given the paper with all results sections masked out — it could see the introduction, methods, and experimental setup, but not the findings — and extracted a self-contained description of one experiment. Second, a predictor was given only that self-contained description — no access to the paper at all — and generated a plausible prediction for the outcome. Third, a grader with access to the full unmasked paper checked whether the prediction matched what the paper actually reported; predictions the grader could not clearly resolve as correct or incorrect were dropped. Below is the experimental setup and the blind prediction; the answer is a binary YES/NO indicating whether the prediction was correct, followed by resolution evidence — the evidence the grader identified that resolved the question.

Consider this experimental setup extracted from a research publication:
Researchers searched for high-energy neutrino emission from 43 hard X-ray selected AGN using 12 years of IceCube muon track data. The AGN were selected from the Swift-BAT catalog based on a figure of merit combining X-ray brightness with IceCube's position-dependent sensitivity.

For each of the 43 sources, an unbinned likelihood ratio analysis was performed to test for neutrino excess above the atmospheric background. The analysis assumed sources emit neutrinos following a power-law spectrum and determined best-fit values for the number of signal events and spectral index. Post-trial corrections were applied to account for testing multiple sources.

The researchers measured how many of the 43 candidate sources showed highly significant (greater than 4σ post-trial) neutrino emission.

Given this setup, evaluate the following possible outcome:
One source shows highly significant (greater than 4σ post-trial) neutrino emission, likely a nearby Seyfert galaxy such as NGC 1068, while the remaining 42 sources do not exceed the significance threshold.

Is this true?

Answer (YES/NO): YES